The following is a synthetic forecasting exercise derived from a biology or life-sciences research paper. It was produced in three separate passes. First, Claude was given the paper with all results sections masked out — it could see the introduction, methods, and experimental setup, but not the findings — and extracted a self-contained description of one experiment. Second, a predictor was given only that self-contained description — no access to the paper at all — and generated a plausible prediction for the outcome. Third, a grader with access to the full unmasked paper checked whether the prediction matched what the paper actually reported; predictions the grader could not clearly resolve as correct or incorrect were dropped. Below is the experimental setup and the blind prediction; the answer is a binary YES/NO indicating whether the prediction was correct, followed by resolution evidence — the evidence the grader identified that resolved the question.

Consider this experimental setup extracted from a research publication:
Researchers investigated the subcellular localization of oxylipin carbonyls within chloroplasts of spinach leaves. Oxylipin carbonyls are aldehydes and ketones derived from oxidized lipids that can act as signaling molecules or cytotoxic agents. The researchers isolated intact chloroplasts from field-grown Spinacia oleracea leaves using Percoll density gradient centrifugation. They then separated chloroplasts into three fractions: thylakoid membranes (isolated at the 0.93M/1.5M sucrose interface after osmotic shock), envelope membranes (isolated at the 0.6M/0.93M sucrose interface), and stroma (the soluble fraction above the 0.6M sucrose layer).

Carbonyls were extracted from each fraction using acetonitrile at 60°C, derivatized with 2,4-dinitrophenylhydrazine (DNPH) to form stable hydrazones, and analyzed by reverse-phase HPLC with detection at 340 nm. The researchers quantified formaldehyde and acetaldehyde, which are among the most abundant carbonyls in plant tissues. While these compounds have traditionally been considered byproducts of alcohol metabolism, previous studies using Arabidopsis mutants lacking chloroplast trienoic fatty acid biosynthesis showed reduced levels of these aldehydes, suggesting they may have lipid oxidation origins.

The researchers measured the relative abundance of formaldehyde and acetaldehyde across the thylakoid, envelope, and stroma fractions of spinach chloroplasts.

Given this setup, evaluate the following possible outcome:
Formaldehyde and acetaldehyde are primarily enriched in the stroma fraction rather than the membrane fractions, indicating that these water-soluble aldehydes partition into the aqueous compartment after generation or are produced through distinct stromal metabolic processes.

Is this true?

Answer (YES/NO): NO